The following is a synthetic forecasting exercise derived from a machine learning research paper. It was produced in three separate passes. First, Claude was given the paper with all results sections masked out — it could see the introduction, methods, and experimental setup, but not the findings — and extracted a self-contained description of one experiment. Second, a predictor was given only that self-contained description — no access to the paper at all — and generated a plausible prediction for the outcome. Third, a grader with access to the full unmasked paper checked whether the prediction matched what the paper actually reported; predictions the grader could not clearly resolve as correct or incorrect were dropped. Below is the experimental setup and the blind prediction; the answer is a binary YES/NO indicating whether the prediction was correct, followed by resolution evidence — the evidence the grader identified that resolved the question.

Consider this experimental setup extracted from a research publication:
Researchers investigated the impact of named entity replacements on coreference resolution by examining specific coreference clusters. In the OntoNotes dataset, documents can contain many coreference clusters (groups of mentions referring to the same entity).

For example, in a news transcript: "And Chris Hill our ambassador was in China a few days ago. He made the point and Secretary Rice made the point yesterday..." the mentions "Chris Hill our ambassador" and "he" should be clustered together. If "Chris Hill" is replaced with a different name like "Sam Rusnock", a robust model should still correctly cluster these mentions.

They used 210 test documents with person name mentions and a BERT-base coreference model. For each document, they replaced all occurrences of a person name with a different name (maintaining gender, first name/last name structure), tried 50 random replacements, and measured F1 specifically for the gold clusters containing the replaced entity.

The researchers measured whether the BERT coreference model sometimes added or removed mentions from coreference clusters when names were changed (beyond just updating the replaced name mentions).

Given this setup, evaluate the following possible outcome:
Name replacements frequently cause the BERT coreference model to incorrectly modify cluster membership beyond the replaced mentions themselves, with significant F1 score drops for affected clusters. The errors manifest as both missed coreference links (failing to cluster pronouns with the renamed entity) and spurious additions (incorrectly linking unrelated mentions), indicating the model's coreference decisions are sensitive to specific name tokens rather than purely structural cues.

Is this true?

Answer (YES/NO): YES